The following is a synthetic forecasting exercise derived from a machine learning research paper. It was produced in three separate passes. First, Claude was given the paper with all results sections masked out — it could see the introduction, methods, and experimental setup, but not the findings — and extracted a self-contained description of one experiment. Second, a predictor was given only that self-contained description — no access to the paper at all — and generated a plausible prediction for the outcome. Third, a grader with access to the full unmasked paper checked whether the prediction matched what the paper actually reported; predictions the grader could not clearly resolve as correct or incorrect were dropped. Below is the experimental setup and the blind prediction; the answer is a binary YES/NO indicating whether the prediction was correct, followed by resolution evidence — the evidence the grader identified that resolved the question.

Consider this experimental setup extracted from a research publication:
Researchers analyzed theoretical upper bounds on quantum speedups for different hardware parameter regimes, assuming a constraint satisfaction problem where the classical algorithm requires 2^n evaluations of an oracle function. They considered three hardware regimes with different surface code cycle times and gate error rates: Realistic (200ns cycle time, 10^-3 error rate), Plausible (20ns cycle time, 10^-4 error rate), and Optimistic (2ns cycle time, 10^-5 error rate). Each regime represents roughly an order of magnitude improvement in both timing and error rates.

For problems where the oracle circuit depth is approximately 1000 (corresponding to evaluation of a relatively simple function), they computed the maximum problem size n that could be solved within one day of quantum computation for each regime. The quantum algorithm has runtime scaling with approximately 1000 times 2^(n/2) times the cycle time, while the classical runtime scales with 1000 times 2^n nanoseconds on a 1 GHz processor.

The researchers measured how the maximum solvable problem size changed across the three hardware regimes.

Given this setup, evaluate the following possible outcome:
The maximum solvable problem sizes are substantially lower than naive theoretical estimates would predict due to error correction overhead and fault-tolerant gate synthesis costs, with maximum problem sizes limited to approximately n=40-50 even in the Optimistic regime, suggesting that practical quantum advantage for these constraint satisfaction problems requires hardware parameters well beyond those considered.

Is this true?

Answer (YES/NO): NO